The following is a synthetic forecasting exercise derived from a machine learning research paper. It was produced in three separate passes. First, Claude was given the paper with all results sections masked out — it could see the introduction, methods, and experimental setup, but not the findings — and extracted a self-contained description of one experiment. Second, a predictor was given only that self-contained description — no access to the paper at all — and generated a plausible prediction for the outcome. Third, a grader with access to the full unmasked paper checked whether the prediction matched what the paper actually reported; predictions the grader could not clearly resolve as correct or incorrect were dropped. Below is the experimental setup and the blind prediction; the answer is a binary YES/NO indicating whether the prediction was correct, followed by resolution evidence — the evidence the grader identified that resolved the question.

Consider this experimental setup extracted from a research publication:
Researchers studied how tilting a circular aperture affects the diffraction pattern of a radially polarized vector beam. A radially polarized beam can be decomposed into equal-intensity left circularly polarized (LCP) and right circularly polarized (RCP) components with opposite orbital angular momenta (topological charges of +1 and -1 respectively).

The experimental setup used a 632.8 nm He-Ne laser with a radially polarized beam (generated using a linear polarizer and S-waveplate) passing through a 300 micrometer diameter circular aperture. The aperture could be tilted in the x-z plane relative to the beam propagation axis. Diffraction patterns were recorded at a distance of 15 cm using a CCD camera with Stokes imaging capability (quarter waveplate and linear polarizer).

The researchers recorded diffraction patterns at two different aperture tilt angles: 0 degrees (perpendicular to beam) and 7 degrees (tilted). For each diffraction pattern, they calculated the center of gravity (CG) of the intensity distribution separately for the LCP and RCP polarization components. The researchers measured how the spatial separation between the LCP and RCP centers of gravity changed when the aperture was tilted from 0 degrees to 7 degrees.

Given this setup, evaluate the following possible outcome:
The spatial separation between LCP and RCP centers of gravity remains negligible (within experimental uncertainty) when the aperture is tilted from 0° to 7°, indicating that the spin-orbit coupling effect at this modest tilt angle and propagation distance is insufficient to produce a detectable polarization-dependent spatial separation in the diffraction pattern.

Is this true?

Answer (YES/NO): NO